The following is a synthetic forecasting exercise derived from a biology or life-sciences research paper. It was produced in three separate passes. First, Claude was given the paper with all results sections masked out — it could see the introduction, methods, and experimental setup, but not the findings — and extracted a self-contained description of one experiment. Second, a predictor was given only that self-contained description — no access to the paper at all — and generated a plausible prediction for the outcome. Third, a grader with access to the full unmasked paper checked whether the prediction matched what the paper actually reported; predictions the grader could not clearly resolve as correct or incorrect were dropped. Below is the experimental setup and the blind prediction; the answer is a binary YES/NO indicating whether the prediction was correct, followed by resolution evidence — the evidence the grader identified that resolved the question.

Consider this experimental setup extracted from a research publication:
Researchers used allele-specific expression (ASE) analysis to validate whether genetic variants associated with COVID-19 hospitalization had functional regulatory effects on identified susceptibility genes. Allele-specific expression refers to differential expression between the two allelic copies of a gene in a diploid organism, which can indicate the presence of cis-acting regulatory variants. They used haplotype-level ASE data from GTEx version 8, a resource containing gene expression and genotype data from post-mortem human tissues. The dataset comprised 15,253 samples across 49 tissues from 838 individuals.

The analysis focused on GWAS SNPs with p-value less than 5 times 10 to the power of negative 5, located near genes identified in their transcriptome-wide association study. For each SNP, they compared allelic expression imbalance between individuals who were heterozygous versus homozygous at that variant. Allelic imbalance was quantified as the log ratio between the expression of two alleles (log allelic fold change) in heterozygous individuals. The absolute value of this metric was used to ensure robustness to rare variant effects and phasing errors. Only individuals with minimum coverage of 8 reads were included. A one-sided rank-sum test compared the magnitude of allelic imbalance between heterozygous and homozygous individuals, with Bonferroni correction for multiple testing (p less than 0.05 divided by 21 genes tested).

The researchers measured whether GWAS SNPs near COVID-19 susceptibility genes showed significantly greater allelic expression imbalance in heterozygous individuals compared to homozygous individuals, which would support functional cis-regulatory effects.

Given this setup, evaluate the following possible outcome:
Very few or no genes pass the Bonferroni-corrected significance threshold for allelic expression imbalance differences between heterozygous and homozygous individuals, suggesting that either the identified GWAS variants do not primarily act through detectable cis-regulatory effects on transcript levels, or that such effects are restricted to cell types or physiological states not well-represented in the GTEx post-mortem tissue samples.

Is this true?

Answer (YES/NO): NO